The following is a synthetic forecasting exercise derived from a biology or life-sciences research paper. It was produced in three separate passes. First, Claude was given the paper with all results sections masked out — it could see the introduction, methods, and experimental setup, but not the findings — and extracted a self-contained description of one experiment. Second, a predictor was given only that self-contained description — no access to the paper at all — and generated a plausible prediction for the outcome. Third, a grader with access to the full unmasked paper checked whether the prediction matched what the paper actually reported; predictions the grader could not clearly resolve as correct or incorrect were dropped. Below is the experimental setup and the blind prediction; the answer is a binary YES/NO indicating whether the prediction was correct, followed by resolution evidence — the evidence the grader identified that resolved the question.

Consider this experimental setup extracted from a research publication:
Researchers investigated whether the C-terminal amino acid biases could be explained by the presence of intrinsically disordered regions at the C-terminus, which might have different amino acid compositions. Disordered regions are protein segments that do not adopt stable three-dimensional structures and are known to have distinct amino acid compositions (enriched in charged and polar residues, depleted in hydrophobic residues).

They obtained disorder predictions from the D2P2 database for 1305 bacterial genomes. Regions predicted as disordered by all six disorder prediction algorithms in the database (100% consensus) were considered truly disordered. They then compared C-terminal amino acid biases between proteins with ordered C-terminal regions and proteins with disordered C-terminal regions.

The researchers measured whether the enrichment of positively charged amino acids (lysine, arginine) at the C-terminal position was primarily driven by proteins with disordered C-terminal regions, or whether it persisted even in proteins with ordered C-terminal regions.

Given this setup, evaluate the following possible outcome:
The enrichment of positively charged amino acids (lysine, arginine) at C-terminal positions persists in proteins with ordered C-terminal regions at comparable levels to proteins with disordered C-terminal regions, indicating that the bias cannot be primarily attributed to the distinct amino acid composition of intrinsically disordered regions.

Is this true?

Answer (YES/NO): YES